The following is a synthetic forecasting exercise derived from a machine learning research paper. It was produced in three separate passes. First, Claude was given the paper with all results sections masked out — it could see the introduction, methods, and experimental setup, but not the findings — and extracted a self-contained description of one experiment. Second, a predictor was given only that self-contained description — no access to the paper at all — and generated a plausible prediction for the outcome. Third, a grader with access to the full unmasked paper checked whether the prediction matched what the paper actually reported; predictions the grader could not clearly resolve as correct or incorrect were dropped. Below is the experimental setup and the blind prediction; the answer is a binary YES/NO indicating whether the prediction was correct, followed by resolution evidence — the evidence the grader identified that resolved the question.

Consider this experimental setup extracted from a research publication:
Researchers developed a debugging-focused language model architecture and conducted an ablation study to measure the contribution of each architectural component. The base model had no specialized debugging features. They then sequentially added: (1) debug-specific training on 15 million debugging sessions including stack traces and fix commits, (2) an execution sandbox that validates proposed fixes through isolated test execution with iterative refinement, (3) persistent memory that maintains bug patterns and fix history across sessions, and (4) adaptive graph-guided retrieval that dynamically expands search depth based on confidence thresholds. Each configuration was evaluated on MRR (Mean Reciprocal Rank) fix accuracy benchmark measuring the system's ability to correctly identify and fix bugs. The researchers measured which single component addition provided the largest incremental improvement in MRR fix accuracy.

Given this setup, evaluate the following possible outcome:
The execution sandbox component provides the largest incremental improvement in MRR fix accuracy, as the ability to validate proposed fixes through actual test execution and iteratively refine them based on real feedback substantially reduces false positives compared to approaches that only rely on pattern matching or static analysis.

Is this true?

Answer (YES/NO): YES